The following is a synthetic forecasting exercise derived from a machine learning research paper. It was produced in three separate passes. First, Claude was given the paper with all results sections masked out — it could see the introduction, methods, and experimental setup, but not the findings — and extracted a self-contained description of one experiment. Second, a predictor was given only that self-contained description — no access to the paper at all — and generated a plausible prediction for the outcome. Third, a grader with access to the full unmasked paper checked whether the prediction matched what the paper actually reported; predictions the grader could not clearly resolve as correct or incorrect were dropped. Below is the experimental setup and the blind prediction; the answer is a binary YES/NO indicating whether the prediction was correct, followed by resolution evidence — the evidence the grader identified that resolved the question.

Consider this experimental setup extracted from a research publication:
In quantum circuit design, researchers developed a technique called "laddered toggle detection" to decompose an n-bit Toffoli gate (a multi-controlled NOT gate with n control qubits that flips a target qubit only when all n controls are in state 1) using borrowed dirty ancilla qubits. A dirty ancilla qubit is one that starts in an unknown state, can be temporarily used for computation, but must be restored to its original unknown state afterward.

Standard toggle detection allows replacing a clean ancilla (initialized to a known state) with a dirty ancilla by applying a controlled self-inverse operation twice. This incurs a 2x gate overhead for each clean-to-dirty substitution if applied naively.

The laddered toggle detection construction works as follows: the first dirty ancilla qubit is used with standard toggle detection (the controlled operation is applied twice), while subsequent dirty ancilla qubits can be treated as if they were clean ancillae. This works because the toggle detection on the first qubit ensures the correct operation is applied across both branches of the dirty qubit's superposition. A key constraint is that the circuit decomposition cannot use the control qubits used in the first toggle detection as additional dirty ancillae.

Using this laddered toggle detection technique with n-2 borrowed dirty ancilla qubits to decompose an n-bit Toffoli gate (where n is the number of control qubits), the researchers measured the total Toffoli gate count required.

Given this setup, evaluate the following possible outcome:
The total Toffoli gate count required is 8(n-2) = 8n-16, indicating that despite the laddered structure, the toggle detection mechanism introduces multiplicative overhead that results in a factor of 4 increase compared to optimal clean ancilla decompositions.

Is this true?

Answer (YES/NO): NO